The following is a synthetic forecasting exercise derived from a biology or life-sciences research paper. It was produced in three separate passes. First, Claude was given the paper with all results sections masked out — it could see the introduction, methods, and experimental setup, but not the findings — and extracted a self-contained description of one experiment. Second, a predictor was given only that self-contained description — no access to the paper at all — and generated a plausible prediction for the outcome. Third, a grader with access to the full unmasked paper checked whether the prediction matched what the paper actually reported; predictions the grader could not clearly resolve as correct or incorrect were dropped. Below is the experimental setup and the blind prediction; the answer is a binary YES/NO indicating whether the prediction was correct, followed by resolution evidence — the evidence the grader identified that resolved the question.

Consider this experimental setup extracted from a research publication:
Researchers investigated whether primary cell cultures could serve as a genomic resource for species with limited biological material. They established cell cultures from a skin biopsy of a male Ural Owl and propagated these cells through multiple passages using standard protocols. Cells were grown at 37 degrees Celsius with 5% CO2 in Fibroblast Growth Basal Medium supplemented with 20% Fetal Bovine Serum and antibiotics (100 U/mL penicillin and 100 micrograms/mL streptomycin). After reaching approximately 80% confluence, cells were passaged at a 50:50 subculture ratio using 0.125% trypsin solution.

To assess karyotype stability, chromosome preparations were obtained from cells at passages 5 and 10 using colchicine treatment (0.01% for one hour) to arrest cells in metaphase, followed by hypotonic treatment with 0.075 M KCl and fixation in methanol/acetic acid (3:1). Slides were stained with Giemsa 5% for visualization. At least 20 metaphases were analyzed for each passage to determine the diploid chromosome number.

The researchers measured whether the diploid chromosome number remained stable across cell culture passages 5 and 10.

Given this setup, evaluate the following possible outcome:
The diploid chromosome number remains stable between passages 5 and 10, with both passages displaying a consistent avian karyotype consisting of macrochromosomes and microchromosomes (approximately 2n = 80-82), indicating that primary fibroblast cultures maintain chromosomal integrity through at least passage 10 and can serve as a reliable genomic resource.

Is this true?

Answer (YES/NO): YES